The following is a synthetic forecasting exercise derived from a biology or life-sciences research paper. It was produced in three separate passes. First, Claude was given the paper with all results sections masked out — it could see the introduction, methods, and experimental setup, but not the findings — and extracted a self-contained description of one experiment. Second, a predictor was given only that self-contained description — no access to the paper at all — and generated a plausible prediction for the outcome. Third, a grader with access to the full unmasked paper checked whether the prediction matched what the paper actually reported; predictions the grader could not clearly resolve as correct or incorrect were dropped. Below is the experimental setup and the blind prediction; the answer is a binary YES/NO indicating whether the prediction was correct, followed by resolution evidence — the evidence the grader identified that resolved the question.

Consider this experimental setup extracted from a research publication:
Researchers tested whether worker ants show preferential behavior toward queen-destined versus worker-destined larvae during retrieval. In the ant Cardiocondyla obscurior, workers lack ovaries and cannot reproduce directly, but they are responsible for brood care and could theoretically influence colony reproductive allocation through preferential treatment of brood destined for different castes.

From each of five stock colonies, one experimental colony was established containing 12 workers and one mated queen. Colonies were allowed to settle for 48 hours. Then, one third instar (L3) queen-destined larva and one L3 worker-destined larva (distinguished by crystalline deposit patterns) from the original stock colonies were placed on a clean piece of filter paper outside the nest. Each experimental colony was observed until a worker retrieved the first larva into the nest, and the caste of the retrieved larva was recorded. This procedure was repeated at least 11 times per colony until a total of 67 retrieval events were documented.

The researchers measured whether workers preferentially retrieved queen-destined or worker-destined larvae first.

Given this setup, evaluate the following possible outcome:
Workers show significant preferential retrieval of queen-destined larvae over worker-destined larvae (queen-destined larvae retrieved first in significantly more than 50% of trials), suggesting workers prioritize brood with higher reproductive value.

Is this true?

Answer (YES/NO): NO